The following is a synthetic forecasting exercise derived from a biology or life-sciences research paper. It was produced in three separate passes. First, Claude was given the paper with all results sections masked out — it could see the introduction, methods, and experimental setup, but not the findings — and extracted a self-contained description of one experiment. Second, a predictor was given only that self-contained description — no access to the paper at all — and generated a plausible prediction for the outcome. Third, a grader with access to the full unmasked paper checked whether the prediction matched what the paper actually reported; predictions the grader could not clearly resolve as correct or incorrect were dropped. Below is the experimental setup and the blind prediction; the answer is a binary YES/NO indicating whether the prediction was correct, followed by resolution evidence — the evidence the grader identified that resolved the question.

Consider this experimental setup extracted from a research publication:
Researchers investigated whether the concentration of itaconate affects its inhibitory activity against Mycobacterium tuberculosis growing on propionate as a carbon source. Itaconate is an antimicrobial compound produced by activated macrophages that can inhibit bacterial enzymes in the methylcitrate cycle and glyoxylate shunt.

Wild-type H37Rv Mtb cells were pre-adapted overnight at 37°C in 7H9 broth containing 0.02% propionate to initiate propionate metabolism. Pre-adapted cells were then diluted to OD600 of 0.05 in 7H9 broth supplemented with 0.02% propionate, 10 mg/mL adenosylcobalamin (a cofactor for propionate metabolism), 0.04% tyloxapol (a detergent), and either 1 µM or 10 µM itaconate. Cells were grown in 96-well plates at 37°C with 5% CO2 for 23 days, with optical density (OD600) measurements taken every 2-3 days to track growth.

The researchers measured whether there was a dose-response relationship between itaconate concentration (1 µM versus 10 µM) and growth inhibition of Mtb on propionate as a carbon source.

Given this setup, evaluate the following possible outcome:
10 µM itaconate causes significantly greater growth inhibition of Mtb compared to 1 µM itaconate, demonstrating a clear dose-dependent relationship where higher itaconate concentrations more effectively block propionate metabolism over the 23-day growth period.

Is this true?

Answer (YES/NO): YES